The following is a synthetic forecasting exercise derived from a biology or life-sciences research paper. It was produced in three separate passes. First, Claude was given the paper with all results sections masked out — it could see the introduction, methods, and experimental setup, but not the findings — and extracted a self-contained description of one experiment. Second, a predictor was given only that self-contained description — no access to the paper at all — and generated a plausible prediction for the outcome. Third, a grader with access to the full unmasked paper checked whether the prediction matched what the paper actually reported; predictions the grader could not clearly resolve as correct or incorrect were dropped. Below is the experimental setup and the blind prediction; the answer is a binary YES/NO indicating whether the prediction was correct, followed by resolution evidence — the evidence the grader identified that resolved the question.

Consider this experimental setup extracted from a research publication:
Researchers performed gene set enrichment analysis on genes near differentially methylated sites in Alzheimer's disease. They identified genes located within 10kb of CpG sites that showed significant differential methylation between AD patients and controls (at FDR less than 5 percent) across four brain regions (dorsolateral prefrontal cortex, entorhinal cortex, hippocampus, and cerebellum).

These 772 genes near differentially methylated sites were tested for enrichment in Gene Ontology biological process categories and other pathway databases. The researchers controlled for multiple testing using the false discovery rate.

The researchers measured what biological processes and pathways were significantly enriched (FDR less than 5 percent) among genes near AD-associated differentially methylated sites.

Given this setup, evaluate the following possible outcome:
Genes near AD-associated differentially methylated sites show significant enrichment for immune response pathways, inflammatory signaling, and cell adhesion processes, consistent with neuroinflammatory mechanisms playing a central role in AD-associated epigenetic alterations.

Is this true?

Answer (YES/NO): NO